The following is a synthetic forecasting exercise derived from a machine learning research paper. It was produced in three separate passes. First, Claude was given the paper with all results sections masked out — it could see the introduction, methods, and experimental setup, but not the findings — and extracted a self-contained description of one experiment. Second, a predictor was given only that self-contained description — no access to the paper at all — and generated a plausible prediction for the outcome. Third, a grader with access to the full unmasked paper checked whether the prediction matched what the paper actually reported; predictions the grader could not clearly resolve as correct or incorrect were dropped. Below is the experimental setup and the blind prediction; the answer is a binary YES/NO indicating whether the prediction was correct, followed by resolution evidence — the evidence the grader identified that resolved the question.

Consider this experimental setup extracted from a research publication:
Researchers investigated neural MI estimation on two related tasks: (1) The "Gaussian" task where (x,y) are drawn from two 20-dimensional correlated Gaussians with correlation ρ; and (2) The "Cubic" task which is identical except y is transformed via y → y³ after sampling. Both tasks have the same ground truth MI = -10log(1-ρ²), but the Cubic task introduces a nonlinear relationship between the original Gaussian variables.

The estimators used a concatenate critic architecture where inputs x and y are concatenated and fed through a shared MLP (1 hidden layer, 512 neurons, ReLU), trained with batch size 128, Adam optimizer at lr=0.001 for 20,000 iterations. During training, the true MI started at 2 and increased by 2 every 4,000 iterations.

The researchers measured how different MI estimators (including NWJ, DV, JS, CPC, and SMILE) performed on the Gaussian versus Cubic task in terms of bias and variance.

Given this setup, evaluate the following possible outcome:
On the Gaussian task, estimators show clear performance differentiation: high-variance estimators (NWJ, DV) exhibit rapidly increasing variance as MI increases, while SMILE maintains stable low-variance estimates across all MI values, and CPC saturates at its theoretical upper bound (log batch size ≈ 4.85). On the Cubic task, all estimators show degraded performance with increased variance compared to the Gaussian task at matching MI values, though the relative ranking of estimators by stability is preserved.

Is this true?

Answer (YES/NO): NO